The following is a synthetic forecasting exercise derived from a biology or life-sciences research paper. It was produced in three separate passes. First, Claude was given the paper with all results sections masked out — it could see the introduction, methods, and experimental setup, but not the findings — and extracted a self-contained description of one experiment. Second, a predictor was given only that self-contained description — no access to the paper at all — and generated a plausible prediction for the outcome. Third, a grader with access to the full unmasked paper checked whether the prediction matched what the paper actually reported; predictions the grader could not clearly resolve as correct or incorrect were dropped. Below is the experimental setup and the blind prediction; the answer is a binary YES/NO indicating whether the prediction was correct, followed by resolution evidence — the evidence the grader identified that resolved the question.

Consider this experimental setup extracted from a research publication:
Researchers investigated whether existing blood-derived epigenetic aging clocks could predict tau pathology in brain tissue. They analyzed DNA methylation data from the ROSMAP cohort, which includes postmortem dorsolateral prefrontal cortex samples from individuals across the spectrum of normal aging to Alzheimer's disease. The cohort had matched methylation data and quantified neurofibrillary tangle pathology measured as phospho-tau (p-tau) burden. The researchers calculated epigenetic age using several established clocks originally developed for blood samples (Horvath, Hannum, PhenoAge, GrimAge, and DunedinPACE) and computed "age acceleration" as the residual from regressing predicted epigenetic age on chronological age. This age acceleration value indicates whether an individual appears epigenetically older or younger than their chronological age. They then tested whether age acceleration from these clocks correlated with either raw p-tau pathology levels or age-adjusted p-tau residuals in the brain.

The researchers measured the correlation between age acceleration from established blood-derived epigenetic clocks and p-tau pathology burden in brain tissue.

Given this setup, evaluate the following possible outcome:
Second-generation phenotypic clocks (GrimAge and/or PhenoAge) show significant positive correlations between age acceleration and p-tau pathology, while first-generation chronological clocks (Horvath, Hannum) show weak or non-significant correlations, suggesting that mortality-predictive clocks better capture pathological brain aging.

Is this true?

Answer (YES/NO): NO